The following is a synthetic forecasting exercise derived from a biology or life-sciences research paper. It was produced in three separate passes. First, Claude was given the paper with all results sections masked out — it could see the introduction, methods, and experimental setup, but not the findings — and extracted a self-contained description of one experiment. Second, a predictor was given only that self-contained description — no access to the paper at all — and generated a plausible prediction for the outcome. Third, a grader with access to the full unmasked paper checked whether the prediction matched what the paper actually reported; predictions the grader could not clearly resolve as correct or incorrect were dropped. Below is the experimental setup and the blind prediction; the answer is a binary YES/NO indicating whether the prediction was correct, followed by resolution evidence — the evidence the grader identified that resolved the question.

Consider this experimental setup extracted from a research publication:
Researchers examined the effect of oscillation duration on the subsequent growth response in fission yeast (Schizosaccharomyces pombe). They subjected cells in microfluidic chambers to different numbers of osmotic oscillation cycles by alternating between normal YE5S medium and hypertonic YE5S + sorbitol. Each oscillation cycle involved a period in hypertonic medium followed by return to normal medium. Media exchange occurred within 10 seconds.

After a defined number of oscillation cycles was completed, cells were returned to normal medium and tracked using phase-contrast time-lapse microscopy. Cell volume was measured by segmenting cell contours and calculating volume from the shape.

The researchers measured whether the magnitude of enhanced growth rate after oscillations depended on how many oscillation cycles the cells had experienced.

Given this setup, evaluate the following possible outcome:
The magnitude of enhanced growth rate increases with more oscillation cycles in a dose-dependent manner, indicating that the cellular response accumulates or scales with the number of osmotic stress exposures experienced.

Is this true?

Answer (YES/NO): YES